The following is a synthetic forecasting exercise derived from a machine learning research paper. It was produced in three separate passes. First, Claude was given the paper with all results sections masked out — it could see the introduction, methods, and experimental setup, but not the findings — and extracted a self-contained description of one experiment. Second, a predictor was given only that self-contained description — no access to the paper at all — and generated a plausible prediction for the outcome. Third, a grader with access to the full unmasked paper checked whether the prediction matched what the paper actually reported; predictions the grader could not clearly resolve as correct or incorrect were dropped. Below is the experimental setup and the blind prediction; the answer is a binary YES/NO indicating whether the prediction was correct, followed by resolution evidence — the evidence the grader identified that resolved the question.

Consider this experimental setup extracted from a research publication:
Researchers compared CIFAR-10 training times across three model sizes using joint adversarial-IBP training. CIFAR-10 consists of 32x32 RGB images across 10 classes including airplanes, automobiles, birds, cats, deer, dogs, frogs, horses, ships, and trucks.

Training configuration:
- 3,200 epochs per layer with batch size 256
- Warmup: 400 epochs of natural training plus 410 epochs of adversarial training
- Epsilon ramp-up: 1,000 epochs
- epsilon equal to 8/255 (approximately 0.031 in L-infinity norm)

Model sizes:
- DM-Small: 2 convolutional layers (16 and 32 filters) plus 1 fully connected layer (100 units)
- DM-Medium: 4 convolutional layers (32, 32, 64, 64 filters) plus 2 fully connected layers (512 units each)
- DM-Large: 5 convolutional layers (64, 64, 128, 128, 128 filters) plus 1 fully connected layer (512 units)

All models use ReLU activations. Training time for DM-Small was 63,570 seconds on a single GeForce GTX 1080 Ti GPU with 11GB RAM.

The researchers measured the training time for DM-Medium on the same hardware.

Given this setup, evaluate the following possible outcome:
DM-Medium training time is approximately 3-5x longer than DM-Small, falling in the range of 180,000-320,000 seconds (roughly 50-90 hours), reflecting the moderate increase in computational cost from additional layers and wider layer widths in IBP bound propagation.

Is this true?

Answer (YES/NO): YES